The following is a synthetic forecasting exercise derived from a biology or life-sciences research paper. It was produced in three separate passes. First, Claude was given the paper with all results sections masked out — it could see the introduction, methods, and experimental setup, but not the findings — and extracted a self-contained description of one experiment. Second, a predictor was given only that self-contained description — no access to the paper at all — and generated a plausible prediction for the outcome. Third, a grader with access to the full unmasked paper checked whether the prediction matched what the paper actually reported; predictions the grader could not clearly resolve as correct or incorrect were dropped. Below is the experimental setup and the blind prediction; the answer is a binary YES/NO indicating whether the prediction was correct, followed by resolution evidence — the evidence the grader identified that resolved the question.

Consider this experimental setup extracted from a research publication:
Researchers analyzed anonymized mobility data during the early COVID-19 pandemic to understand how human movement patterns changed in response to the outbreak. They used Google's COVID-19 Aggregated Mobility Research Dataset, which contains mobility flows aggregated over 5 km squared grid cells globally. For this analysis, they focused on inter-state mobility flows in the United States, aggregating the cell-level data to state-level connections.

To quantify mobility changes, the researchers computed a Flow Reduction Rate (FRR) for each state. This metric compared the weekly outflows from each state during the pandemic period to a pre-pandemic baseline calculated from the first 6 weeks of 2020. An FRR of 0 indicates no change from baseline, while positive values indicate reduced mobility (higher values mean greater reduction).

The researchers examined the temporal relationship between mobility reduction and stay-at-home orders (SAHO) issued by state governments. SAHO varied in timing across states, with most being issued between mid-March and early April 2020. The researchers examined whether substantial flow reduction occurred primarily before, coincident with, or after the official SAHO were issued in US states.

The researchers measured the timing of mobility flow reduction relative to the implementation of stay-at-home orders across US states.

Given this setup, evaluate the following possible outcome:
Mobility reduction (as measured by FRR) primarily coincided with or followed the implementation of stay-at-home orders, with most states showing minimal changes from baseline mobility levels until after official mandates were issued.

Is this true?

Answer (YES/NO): NO